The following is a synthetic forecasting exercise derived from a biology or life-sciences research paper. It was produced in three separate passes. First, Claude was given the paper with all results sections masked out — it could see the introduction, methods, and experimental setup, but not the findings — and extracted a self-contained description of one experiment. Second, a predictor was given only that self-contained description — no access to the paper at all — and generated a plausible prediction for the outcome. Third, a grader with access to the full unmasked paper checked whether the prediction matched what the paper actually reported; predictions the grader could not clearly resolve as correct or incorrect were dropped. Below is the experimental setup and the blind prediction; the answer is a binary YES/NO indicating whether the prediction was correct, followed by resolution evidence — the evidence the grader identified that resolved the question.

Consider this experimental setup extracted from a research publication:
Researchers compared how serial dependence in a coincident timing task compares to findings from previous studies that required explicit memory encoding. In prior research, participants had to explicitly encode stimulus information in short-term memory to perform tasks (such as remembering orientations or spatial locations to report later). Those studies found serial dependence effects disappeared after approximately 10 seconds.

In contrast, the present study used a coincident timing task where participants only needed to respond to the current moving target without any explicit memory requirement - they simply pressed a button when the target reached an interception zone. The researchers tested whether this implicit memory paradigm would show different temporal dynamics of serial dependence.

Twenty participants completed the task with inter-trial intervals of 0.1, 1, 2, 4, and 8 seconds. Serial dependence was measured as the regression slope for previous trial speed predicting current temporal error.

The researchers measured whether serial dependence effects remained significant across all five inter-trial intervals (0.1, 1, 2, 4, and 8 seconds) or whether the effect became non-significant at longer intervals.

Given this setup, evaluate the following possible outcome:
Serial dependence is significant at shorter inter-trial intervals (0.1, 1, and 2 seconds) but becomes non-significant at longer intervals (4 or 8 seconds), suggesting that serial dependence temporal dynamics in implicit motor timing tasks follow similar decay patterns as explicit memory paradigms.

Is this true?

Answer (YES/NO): NO